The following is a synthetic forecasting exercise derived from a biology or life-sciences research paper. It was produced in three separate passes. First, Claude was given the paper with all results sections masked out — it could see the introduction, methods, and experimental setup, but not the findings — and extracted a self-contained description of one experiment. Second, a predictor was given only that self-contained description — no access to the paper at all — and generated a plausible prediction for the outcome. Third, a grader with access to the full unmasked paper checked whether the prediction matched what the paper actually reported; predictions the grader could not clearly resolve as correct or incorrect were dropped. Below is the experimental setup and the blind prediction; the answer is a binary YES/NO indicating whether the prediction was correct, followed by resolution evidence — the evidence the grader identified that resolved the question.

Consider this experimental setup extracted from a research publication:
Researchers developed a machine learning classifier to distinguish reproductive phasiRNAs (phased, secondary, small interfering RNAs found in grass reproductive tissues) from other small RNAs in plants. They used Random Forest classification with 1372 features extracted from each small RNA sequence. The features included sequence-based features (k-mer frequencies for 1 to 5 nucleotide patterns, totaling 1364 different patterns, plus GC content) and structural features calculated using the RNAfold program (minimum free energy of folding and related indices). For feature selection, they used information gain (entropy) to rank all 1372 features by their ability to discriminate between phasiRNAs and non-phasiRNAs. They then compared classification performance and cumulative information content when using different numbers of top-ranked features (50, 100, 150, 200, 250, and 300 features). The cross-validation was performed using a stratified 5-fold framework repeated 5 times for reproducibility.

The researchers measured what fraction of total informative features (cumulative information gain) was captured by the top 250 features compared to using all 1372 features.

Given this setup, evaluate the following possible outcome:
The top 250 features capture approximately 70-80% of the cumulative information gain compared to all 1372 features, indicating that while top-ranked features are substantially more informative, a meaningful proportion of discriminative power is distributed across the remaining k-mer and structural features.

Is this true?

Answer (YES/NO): NO